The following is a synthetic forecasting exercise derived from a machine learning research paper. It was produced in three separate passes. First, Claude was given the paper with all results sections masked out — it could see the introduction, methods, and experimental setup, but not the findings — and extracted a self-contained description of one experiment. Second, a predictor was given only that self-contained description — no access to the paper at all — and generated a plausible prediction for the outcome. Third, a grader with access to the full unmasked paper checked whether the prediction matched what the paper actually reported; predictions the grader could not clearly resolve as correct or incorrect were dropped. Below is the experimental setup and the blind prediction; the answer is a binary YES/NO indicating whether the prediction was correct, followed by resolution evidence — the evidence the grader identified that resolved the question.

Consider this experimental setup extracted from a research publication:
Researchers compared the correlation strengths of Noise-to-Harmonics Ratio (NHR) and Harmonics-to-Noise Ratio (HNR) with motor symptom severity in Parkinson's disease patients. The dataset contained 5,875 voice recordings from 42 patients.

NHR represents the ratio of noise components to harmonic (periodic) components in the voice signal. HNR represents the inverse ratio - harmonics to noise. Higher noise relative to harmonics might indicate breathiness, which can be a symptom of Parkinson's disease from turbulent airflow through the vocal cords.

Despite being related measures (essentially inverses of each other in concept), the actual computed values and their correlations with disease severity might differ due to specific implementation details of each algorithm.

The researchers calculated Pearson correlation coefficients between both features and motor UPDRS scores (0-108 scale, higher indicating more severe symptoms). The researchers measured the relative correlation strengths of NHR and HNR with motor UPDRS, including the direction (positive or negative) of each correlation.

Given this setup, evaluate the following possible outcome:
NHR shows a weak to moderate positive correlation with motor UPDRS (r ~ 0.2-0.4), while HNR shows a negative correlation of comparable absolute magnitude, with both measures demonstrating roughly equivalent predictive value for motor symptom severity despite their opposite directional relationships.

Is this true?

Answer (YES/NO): NO